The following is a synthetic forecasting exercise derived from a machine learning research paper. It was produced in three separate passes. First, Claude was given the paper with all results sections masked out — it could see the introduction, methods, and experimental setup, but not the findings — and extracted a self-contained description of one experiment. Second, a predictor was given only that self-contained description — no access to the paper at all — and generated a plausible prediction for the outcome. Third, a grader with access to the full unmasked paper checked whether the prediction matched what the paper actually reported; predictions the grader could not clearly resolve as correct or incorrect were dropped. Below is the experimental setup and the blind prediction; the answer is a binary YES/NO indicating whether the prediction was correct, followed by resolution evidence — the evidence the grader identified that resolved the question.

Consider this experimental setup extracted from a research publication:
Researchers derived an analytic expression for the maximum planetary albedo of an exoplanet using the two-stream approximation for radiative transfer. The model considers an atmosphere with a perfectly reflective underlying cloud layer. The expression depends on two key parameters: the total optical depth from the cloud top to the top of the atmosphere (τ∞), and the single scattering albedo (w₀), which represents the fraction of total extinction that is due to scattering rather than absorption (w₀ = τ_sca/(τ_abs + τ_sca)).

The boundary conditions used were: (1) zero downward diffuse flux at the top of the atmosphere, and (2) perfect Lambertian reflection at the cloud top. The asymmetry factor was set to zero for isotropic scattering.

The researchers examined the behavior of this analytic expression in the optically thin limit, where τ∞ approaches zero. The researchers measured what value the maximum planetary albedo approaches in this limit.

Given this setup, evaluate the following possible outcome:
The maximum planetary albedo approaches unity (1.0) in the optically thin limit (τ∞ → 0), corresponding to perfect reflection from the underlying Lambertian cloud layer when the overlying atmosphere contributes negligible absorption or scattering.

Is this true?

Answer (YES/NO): YES